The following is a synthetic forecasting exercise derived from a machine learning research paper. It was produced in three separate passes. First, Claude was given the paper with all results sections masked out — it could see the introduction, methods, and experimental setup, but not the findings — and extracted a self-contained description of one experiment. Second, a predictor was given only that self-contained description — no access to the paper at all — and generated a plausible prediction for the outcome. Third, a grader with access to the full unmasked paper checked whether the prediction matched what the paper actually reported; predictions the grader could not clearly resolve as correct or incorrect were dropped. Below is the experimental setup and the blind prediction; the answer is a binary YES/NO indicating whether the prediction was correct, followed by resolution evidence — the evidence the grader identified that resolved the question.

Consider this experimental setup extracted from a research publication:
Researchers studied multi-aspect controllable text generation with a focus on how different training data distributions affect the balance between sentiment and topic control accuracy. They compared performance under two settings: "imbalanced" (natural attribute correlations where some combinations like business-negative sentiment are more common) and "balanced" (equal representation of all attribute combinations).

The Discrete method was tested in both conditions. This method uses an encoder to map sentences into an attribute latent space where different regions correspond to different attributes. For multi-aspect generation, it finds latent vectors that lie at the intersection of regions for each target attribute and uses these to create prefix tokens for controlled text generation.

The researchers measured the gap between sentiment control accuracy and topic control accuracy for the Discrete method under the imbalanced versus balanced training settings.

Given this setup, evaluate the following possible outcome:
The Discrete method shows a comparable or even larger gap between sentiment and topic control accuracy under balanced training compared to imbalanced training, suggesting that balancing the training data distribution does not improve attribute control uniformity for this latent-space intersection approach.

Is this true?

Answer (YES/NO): NO